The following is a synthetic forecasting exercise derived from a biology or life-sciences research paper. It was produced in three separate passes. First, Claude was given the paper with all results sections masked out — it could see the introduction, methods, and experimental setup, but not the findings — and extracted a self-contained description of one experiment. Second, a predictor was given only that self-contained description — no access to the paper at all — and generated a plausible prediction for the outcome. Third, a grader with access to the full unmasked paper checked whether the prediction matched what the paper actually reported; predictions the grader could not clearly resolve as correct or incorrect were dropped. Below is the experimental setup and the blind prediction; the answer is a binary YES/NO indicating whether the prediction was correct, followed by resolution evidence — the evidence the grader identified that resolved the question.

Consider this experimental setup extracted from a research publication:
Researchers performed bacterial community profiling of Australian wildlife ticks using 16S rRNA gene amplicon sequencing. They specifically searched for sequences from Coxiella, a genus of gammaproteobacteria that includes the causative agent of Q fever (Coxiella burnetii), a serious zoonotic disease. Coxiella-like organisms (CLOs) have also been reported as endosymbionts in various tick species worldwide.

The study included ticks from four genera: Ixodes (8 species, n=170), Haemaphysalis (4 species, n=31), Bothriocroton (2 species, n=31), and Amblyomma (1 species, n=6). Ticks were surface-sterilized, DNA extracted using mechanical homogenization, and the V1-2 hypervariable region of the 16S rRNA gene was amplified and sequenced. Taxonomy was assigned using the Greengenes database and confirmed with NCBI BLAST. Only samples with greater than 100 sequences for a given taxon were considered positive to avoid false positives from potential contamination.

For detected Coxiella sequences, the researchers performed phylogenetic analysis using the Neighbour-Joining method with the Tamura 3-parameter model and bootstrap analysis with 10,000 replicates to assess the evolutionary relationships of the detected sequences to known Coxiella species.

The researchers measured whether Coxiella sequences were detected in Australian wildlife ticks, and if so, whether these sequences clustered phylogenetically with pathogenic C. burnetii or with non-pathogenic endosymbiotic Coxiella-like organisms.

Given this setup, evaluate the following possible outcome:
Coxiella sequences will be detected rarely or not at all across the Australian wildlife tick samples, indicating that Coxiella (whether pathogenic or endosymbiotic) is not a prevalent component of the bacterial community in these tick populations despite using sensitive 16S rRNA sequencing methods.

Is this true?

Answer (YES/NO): NO